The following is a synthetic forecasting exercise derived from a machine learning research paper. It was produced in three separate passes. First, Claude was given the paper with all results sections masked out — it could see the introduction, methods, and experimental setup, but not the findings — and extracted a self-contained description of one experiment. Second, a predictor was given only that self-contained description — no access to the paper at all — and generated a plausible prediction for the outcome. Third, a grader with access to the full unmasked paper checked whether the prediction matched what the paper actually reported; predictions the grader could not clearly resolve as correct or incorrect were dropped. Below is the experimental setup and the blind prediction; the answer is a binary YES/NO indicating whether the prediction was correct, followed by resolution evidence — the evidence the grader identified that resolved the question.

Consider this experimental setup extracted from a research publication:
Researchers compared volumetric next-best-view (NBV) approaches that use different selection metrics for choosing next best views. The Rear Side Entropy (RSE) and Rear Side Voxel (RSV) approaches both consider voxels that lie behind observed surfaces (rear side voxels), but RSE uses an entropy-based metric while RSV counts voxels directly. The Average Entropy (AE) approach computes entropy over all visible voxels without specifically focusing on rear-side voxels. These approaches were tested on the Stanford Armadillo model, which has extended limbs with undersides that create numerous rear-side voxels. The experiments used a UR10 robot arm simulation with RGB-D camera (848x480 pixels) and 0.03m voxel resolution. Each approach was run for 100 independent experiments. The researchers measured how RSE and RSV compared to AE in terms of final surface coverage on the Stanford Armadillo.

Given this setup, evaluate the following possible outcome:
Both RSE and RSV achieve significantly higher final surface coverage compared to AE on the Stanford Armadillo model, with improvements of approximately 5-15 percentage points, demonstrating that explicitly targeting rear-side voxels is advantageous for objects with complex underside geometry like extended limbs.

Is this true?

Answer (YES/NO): NO